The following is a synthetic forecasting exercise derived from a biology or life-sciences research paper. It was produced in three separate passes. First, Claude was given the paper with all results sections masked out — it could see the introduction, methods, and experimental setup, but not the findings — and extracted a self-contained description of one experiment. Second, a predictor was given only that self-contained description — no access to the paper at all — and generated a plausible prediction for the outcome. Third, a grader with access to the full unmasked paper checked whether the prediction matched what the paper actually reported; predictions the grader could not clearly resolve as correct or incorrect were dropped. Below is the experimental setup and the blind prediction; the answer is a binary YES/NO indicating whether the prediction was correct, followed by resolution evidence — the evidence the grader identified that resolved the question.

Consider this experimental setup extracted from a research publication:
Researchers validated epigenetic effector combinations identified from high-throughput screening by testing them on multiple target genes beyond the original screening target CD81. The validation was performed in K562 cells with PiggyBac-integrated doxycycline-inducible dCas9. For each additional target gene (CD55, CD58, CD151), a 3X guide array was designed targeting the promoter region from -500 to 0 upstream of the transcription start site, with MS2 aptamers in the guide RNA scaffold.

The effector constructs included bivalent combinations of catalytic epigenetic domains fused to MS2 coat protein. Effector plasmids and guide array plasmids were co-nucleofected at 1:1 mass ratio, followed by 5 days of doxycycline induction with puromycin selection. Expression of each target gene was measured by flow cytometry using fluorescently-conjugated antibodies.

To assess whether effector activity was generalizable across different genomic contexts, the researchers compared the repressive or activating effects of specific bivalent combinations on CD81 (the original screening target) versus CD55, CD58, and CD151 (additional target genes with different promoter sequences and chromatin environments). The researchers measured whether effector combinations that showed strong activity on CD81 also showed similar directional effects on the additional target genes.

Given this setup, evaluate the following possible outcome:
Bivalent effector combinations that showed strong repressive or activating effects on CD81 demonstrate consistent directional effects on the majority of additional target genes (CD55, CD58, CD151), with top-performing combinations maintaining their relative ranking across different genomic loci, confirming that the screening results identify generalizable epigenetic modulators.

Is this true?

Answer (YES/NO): YES